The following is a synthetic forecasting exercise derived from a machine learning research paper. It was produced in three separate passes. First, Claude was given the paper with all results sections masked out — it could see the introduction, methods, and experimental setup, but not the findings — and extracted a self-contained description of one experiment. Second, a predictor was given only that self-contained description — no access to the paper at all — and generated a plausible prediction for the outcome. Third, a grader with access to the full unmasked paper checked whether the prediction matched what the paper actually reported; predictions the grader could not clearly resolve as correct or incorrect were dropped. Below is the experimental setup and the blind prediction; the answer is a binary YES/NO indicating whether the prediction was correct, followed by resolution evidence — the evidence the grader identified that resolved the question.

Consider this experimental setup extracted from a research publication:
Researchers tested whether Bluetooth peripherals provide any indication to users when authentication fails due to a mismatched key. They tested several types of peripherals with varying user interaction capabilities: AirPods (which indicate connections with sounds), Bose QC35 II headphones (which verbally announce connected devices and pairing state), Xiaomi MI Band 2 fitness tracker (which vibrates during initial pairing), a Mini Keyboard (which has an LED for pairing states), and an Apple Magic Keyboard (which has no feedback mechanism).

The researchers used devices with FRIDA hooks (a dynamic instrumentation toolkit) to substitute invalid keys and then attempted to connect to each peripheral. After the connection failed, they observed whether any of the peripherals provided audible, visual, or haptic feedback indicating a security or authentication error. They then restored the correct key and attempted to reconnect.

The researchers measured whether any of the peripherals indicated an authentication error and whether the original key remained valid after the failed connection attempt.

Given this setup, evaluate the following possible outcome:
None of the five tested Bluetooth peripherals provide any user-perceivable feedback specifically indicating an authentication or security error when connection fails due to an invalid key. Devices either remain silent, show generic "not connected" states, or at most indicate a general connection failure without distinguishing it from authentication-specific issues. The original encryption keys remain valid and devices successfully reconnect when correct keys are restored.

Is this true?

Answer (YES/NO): YES